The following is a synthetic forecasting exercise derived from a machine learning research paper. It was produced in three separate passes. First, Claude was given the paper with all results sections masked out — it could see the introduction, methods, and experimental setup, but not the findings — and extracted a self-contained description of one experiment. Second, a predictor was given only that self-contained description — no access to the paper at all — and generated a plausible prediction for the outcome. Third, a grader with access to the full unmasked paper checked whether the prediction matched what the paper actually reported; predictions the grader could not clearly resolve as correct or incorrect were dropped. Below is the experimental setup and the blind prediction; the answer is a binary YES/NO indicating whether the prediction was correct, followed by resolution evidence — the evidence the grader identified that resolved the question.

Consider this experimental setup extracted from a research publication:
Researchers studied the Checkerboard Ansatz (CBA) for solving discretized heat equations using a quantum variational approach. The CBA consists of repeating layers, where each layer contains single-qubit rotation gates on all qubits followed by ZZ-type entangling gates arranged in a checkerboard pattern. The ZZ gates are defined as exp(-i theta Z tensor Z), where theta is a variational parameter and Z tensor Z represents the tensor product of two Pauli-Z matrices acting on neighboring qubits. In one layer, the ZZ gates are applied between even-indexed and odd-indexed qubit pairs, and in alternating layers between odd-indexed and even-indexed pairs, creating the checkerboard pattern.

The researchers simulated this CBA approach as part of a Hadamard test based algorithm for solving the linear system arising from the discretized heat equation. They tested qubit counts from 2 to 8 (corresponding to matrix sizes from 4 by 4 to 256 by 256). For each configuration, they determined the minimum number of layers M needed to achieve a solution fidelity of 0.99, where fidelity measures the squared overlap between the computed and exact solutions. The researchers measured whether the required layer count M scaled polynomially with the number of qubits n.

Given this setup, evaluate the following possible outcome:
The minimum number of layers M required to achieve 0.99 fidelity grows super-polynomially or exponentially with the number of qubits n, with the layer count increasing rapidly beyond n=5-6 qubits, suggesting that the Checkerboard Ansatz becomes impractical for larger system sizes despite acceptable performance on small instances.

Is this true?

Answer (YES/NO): NO